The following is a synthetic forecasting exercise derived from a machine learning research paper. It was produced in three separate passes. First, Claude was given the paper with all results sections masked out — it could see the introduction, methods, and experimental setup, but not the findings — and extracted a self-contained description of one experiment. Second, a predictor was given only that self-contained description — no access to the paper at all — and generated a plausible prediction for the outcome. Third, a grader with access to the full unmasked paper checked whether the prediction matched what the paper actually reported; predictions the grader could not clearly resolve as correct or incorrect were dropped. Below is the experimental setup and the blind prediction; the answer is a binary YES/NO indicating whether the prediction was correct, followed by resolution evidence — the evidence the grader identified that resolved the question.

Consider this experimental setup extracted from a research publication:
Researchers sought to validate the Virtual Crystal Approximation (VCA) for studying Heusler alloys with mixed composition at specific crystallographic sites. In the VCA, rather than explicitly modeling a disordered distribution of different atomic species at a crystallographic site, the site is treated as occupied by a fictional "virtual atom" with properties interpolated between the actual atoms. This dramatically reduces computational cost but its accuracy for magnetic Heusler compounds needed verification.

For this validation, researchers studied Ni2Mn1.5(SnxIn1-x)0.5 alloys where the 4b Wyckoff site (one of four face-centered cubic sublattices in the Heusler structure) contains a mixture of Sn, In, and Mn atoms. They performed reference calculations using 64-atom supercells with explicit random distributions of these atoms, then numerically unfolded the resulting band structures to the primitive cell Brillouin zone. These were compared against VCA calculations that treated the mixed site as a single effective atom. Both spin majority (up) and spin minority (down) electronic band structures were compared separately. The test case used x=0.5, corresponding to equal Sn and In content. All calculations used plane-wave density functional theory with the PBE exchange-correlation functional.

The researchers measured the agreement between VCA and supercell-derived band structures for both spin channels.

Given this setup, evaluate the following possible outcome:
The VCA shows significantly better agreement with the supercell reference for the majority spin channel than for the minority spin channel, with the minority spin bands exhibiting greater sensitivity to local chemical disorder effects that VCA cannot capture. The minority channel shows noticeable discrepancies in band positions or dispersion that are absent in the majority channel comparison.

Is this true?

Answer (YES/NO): NO